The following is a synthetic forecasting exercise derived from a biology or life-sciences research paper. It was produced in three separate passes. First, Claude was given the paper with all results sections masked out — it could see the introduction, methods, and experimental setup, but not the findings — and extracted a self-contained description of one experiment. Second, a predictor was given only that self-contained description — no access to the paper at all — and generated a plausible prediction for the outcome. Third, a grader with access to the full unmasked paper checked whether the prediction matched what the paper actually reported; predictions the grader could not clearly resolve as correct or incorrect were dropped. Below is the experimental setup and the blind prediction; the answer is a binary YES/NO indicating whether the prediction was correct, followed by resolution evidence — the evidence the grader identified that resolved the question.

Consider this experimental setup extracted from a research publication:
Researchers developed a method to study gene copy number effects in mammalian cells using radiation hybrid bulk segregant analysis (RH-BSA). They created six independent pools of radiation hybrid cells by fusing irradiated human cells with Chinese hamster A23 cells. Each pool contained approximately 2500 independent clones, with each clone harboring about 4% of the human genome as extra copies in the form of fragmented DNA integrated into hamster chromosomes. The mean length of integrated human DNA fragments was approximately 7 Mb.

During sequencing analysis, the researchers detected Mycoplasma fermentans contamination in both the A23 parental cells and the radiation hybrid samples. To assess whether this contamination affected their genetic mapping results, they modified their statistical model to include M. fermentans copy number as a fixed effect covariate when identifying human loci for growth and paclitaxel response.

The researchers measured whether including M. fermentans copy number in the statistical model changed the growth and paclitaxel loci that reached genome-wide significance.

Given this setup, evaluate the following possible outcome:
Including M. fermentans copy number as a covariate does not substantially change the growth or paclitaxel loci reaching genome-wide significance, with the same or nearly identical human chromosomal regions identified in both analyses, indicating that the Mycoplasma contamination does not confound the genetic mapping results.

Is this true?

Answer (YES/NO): YES